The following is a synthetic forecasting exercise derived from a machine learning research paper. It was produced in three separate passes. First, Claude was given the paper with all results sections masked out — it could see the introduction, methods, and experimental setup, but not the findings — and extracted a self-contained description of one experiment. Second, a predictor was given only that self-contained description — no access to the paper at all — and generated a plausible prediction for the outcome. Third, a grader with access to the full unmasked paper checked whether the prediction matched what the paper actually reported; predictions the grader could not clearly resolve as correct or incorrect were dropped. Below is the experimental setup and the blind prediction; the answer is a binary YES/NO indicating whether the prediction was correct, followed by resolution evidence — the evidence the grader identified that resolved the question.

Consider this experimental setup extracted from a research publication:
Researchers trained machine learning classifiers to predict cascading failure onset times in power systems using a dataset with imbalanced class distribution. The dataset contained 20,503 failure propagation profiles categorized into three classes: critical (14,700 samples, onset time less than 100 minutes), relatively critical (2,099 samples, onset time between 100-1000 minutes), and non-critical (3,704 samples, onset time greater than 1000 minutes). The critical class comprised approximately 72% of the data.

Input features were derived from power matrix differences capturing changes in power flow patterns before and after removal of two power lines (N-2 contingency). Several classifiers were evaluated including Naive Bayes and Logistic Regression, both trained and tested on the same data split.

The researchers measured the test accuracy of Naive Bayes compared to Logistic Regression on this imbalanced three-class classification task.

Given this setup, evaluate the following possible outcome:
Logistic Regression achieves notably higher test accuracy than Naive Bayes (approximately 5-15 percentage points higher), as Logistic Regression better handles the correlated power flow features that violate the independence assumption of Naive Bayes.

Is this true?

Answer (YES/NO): YES